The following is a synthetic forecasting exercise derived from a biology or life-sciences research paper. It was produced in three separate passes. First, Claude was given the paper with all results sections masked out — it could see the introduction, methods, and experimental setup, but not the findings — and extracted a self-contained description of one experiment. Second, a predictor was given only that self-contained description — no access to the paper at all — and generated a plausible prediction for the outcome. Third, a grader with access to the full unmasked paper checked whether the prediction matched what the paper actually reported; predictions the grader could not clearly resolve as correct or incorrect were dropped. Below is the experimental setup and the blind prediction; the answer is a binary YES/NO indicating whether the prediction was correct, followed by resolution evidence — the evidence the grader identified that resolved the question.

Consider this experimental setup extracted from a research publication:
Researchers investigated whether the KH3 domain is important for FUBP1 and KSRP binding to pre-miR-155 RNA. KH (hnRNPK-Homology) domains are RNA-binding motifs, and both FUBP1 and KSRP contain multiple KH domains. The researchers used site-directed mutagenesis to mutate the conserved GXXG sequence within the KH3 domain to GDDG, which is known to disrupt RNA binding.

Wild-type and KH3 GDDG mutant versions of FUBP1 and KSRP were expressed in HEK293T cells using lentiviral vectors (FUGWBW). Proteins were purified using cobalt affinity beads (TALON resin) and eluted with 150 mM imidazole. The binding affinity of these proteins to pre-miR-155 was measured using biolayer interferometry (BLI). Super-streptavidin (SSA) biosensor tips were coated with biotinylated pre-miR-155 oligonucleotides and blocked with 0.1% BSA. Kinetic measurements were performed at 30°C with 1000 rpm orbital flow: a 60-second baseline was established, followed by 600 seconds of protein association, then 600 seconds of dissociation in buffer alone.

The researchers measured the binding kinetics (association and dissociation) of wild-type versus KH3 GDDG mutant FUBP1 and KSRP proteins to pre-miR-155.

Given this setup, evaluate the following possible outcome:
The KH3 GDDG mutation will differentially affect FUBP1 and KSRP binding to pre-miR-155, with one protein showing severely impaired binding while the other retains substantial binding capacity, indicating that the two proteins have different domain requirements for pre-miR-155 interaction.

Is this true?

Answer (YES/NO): NO